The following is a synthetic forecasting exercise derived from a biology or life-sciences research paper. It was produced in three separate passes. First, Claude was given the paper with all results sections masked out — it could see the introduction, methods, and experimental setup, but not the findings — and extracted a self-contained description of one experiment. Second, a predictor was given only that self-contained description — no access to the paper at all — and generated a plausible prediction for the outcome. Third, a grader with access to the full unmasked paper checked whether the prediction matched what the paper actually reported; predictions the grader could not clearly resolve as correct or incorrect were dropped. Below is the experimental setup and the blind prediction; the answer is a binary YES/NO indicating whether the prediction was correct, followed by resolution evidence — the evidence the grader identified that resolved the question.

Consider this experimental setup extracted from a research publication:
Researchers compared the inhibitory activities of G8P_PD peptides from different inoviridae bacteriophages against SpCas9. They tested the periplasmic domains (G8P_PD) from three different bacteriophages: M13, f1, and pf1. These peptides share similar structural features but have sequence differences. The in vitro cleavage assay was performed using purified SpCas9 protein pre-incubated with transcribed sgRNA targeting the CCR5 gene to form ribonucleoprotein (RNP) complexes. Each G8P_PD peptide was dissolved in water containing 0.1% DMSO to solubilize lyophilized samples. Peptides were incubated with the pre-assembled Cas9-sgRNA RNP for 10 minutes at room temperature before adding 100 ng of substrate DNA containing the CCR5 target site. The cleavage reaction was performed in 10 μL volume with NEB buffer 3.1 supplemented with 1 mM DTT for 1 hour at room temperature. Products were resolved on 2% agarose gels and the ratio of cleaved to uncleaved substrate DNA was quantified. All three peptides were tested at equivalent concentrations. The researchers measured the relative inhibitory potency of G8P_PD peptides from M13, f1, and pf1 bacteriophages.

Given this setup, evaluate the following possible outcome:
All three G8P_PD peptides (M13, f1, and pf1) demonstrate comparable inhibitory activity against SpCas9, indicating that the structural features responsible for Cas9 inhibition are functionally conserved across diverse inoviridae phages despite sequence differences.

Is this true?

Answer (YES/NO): YES